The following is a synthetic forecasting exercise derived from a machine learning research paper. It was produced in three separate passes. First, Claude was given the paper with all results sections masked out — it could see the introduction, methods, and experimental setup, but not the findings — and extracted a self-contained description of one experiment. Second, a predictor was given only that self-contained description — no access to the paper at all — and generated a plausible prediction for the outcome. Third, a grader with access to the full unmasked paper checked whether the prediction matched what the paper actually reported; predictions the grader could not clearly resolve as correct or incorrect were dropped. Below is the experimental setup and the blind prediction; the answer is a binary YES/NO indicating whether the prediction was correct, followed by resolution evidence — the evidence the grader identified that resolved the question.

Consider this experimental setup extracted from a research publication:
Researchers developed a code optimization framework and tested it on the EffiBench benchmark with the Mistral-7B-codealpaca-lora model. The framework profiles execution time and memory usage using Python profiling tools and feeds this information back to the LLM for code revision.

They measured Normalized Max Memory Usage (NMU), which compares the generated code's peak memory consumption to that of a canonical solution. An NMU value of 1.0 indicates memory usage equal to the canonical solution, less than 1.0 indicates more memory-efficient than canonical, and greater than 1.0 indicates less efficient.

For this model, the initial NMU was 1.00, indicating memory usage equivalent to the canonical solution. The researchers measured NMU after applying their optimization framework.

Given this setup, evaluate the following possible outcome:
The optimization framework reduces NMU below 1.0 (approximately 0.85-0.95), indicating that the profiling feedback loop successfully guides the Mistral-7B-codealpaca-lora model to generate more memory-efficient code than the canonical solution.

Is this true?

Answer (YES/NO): NO